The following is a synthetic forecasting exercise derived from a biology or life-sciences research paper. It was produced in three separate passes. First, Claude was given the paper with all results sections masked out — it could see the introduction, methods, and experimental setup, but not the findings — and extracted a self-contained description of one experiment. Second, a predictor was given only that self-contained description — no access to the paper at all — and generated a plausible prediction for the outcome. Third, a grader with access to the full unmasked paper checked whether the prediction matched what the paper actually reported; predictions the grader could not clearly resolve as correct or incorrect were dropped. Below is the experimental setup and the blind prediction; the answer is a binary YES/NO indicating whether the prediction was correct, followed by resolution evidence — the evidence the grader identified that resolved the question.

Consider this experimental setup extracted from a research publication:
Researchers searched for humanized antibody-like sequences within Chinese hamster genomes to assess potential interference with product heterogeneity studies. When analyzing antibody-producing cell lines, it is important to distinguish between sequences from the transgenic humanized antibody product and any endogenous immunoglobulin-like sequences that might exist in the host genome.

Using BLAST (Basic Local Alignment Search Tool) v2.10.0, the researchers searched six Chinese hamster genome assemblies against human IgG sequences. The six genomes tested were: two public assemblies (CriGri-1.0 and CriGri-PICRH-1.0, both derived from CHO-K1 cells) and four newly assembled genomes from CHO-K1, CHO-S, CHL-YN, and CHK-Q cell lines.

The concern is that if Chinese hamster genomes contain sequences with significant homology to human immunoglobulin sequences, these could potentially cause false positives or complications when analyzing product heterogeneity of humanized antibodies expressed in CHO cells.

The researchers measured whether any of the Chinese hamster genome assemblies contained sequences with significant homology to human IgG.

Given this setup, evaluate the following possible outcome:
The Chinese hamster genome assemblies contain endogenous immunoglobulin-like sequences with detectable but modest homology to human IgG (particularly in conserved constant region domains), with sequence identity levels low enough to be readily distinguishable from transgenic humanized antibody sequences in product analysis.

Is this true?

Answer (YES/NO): NO